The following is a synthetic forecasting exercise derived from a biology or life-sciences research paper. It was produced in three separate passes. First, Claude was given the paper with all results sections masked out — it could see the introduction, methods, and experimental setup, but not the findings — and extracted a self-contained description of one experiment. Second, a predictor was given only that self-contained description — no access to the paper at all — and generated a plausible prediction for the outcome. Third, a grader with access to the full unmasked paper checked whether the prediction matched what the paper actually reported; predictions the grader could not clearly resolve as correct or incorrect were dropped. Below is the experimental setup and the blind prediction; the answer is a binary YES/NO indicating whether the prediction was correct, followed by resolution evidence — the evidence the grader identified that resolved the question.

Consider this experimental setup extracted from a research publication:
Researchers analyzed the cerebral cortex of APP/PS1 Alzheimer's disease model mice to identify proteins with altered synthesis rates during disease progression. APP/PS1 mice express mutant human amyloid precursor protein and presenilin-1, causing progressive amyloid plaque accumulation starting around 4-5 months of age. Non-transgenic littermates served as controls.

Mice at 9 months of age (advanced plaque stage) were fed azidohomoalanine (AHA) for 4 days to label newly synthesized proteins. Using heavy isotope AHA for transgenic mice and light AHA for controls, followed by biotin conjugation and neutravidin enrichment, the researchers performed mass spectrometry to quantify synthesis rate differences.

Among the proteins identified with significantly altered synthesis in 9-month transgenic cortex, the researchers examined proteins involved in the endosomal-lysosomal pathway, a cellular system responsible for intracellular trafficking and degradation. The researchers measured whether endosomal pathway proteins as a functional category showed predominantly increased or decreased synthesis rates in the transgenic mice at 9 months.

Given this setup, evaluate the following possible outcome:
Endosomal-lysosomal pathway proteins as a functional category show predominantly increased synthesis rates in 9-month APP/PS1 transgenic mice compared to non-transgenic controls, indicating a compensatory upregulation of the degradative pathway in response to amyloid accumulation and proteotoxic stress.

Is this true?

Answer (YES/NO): NO